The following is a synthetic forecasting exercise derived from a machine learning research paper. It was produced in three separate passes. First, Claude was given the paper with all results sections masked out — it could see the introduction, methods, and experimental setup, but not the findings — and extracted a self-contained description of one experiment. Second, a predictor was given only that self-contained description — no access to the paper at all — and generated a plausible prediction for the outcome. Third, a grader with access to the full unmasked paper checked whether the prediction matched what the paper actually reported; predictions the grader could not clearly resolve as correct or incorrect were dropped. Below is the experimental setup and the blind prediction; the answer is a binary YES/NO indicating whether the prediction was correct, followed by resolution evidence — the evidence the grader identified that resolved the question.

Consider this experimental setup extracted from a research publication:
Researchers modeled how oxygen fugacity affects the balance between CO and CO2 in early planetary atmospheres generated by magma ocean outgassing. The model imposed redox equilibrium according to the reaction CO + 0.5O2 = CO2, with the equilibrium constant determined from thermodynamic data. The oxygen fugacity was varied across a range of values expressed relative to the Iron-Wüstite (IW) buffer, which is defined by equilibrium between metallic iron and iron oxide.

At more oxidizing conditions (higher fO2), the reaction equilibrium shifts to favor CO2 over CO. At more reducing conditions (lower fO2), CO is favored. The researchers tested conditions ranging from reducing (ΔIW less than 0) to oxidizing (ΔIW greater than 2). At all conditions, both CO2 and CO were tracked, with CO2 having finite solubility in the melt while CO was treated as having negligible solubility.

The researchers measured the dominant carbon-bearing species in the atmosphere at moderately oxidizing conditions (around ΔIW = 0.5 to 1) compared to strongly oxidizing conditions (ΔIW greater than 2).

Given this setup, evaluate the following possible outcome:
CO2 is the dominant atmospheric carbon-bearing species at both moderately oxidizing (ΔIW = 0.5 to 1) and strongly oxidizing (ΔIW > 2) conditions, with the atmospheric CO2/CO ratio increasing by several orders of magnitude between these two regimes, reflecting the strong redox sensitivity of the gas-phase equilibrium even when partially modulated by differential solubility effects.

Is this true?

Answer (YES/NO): NO